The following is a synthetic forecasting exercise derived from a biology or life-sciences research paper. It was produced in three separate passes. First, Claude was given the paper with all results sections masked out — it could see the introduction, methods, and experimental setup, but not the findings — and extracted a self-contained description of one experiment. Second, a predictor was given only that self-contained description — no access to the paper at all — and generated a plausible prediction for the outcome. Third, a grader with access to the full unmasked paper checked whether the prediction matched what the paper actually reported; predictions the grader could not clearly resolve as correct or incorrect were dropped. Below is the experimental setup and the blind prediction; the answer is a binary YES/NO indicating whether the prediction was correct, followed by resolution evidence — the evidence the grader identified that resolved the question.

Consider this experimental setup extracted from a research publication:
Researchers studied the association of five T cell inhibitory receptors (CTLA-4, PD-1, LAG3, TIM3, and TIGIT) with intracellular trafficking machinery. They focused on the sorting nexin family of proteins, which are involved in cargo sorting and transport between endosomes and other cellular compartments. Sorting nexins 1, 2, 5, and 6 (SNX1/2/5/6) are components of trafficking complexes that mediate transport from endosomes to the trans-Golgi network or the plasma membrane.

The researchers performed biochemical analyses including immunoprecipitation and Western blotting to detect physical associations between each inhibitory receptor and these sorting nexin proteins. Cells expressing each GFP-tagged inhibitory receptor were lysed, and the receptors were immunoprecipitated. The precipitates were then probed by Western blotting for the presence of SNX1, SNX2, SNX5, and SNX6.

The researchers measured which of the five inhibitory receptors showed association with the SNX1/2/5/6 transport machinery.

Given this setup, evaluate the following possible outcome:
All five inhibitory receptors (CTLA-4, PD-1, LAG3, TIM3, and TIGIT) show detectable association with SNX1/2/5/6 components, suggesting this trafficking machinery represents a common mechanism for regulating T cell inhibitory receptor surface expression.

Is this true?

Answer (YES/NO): YES